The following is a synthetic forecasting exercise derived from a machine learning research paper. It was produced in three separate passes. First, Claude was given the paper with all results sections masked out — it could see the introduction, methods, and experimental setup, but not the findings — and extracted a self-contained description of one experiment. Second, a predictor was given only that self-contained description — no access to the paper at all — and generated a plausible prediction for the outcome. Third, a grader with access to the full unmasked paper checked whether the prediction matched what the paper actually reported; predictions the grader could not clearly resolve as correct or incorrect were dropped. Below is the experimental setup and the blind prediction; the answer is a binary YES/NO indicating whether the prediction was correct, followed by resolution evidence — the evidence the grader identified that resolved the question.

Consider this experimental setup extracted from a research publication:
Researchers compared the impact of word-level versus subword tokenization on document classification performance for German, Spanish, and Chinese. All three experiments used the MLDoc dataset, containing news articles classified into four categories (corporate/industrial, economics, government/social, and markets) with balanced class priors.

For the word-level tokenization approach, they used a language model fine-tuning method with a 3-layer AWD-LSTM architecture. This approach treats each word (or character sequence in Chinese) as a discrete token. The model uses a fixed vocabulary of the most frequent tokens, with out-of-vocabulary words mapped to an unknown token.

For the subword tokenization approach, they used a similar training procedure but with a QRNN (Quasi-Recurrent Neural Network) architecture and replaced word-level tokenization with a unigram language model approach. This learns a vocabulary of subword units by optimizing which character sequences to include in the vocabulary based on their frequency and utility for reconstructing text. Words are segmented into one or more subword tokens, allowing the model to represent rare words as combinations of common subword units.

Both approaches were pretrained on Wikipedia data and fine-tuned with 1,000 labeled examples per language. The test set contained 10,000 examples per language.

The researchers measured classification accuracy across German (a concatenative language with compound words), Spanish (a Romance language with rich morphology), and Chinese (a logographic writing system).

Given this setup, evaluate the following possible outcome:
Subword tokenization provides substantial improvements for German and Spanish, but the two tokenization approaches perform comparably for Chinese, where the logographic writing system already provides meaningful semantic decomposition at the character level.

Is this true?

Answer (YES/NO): NO